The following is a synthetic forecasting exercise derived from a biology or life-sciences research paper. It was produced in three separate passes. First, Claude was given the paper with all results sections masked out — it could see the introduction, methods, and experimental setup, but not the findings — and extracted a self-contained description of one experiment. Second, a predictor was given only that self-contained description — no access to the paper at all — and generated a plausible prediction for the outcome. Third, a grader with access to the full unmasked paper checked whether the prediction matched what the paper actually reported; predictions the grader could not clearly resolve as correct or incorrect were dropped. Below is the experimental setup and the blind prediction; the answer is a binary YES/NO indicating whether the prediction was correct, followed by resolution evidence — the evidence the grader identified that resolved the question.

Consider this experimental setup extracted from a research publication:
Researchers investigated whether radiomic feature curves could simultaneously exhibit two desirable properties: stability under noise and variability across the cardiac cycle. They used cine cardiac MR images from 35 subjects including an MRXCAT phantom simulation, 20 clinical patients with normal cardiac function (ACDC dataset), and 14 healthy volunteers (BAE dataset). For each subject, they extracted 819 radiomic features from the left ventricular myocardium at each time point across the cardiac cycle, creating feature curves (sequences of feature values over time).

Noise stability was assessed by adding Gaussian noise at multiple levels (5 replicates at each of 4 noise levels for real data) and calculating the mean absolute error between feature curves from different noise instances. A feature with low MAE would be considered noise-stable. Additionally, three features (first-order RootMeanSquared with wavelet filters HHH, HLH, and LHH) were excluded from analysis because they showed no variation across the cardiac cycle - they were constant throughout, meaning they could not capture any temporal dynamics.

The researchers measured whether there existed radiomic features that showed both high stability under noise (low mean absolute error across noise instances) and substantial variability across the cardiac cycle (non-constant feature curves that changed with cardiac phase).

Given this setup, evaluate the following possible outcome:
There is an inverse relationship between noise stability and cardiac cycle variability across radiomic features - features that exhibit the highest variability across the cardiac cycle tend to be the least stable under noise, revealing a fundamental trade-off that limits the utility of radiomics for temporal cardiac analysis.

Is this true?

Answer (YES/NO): NO